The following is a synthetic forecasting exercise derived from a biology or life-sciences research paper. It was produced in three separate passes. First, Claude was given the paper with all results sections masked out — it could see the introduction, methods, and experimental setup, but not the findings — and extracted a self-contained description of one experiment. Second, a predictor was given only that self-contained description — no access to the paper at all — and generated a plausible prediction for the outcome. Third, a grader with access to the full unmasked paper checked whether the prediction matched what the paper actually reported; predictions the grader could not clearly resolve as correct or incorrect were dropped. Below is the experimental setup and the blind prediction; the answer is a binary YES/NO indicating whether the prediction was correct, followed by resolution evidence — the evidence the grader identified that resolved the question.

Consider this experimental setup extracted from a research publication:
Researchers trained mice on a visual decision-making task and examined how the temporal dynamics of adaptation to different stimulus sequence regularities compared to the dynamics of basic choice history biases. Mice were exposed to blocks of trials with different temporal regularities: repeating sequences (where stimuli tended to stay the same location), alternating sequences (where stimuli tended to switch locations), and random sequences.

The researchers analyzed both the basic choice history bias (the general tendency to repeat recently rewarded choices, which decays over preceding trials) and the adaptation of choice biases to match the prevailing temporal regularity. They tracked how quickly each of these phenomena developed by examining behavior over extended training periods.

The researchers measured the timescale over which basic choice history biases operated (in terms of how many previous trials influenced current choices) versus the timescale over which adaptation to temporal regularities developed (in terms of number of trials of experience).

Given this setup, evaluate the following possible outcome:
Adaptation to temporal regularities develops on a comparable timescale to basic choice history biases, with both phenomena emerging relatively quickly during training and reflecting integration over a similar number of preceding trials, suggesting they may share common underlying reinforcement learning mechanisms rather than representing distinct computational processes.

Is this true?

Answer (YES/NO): NO